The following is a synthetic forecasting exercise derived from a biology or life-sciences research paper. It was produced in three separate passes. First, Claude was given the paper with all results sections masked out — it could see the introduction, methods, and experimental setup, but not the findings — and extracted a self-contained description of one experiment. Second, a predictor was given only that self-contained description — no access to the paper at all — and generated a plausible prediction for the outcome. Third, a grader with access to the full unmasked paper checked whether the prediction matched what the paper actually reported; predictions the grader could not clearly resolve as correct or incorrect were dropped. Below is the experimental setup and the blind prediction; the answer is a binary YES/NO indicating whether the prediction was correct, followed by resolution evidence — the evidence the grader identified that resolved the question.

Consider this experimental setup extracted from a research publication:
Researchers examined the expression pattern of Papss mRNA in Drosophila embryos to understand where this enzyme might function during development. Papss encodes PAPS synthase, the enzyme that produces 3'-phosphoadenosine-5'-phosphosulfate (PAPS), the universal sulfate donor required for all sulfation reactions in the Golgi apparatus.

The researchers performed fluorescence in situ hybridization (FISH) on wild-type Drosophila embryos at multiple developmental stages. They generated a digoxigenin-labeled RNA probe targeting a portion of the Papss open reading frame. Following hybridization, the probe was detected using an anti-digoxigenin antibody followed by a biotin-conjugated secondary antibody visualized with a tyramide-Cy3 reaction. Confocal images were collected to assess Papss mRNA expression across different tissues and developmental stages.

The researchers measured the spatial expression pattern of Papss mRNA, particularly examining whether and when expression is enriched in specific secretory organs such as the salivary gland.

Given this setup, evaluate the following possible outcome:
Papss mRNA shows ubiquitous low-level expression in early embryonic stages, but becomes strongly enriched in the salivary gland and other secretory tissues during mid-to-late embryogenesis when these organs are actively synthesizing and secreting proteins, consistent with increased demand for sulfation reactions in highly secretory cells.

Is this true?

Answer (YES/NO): NO